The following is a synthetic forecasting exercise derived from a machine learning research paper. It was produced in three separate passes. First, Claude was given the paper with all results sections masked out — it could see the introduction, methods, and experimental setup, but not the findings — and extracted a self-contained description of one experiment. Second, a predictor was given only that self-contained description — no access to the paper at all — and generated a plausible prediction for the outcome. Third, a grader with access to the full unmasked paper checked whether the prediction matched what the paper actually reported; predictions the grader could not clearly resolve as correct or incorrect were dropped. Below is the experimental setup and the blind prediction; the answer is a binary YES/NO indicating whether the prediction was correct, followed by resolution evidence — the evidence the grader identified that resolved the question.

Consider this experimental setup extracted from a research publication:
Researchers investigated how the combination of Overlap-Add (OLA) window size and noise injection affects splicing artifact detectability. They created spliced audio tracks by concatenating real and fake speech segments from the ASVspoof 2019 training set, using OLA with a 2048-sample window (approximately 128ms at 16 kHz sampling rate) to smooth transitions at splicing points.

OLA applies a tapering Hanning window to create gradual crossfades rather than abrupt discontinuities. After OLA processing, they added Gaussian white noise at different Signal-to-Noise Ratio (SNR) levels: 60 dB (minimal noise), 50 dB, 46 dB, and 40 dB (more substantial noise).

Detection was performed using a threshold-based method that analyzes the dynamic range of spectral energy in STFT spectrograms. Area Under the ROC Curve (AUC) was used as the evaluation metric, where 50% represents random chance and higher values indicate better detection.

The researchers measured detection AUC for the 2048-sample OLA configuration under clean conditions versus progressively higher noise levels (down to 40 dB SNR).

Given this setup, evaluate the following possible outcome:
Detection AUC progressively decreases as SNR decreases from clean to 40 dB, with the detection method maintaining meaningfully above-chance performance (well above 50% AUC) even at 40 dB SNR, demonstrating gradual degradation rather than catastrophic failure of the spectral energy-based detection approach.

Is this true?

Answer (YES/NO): NO